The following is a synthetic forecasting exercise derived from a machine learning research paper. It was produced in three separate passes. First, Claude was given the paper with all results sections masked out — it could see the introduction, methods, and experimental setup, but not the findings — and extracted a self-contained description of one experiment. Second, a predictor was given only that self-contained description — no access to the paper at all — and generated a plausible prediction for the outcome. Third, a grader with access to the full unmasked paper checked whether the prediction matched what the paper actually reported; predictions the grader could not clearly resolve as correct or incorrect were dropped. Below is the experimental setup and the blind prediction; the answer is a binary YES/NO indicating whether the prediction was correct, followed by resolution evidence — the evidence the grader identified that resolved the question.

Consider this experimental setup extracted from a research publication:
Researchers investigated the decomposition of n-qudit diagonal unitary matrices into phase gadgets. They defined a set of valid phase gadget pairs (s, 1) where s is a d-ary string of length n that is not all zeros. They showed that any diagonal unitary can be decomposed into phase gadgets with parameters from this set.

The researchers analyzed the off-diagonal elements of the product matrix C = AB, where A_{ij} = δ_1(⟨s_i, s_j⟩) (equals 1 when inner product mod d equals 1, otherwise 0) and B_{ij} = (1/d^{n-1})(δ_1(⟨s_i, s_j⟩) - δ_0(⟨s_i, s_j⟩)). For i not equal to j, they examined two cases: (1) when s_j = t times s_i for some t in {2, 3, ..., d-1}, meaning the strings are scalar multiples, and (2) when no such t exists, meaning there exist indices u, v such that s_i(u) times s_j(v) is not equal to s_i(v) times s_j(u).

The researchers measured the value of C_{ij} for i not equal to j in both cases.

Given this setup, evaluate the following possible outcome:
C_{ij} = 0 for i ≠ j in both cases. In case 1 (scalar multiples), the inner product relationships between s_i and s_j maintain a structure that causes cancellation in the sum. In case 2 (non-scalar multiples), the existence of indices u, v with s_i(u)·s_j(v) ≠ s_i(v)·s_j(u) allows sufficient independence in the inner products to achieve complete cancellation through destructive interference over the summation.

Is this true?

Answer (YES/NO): YES